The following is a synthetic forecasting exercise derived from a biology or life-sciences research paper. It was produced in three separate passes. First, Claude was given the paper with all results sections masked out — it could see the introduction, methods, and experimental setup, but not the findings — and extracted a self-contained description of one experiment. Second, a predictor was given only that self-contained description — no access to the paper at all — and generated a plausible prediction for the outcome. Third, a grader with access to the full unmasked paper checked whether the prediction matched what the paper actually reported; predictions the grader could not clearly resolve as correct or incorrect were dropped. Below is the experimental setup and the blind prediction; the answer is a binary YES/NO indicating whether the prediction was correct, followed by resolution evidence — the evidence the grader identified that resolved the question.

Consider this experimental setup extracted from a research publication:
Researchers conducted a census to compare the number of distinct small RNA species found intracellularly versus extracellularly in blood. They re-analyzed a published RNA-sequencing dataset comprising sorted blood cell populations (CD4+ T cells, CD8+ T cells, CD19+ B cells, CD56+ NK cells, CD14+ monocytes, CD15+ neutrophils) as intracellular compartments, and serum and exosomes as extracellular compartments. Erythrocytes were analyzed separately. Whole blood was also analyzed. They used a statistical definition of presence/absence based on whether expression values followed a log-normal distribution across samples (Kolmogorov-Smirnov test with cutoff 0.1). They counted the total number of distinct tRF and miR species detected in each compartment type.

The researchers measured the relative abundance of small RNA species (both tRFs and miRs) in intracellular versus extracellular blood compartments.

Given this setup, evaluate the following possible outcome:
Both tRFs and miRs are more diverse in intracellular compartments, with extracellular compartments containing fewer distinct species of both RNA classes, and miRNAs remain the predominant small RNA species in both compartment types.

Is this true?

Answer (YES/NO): NO